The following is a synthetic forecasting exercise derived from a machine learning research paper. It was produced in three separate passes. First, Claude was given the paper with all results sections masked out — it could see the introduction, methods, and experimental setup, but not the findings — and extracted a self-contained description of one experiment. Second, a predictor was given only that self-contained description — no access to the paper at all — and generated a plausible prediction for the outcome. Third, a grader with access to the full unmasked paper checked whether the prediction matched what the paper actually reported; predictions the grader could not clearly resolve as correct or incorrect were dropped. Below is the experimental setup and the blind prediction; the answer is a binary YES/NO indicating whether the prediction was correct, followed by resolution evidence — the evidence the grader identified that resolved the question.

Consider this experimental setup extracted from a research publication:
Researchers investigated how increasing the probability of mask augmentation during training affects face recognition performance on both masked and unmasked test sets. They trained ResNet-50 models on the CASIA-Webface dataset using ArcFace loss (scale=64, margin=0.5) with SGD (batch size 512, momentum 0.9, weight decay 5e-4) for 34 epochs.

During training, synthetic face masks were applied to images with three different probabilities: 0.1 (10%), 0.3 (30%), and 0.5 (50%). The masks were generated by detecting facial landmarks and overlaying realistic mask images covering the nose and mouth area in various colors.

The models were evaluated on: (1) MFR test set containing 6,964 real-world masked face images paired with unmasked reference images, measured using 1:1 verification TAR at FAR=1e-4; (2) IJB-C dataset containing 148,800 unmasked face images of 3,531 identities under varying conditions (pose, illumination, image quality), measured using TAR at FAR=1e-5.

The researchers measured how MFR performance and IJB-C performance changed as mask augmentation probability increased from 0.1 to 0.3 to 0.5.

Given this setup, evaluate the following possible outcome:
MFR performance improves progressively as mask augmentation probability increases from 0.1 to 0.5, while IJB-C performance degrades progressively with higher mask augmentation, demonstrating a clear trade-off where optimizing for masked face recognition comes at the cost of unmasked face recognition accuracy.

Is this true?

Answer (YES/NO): YES